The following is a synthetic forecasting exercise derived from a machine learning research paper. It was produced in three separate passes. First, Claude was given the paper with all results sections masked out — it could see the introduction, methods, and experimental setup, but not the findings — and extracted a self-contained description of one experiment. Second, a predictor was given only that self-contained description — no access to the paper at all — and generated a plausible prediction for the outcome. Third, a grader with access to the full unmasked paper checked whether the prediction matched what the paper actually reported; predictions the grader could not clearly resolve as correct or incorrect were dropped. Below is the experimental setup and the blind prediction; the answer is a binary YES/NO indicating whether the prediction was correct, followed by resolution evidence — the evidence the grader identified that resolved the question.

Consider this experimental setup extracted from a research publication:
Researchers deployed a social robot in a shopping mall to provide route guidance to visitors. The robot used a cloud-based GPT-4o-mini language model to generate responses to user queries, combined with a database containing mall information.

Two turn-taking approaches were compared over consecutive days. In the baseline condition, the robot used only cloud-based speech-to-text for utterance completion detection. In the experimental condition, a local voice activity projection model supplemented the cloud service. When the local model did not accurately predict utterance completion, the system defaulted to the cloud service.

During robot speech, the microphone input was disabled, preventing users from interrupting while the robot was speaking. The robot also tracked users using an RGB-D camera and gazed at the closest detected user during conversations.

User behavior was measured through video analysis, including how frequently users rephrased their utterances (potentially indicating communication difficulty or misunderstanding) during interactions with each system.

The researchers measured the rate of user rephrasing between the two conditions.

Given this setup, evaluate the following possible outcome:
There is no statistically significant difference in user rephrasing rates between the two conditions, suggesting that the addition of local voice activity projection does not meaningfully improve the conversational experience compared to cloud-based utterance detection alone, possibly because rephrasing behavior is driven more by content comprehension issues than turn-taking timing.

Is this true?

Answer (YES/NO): YES